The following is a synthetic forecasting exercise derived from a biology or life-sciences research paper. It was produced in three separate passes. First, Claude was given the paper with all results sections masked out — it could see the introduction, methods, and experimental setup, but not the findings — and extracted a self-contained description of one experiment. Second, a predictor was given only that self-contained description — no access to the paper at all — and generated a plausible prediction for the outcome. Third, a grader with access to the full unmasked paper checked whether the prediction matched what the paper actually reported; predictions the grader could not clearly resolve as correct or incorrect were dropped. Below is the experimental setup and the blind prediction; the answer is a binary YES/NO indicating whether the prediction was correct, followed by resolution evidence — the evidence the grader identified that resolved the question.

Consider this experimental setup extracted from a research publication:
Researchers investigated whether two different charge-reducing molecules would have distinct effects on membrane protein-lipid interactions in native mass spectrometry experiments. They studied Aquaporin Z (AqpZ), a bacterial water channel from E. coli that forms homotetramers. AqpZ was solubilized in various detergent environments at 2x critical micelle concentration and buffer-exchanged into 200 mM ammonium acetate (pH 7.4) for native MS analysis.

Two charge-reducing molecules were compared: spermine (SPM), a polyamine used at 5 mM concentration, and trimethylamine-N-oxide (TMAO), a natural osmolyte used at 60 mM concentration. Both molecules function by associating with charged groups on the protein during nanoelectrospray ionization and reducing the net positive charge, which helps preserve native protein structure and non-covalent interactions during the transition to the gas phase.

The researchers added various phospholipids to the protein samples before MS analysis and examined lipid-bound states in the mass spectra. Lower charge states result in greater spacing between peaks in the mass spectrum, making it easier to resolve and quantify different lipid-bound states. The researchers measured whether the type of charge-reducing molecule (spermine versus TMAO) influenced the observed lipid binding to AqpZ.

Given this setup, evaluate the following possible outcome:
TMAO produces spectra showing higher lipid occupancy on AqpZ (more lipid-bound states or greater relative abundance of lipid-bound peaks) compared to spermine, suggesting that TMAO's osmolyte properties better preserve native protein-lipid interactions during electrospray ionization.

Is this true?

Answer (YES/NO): NO